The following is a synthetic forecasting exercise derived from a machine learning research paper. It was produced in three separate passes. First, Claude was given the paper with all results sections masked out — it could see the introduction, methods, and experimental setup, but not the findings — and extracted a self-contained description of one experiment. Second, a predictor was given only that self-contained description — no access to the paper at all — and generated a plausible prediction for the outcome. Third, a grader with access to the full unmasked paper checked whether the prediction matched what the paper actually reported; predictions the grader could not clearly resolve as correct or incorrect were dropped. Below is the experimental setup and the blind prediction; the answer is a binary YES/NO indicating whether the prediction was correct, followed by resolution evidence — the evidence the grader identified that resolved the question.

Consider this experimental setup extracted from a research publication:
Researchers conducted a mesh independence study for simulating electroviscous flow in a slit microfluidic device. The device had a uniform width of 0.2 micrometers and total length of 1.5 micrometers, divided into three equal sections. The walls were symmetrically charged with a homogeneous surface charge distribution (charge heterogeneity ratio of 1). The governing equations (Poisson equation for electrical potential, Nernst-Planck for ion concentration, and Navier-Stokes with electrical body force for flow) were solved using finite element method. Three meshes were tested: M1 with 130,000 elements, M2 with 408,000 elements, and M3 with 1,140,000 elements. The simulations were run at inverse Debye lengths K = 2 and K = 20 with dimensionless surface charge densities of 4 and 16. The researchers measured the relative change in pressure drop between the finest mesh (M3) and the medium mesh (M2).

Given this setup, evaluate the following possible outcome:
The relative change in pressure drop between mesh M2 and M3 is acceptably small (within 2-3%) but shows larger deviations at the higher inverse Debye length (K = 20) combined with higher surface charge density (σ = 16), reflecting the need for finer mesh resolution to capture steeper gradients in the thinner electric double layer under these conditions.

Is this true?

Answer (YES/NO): NO